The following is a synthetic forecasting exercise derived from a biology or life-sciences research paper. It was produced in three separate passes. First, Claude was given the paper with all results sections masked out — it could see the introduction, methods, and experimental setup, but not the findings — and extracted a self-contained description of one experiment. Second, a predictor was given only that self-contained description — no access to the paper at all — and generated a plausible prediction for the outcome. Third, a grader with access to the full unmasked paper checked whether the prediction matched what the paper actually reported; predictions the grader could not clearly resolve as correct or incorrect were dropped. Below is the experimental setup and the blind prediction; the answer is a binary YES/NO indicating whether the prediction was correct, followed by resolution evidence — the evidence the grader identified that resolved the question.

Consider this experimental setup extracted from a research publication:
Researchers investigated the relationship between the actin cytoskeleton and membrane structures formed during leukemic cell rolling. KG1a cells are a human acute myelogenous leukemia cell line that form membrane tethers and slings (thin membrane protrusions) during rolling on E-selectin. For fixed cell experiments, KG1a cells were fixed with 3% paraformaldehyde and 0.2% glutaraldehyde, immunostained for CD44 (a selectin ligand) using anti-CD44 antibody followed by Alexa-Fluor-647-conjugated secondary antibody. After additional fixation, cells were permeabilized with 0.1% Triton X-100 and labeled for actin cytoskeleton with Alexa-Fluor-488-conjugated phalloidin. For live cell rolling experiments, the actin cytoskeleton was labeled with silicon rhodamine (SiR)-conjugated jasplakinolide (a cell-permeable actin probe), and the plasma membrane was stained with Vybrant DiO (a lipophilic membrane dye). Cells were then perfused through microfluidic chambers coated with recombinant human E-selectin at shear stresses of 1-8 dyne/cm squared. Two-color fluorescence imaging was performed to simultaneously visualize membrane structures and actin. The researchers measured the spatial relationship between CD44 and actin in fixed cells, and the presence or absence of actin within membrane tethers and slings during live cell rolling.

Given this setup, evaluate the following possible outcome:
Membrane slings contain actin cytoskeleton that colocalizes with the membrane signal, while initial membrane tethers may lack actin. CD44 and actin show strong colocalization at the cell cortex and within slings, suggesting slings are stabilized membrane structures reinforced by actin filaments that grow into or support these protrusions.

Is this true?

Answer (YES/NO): NO